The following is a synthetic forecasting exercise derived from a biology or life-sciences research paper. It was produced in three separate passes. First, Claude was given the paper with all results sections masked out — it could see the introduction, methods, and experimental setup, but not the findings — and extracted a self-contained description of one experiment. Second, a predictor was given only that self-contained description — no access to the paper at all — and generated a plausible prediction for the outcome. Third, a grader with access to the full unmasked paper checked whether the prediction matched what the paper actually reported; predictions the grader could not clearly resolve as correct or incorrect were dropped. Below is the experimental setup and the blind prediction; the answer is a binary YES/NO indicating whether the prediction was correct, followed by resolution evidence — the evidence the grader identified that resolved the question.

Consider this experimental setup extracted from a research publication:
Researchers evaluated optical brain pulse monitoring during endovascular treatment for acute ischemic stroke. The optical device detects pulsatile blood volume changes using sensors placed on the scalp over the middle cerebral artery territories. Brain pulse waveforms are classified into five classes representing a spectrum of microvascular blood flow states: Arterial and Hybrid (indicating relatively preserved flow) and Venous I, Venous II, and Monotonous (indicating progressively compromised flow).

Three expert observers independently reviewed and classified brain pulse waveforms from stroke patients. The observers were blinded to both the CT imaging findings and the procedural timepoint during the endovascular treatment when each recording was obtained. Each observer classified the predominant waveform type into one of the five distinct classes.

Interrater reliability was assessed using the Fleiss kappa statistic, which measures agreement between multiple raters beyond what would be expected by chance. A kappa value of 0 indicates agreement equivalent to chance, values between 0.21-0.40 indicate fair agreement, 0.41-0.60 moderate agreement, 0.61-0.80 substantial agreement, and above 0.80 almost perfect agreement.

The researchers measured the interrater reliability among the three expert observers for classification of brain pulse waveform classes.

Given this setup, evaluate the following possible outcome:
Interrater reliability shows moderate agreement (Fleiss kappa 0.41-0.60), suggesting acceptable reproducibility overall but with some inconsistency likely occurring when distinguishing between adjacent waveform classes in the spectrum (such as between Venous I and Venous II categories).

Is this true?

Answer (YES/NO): YES